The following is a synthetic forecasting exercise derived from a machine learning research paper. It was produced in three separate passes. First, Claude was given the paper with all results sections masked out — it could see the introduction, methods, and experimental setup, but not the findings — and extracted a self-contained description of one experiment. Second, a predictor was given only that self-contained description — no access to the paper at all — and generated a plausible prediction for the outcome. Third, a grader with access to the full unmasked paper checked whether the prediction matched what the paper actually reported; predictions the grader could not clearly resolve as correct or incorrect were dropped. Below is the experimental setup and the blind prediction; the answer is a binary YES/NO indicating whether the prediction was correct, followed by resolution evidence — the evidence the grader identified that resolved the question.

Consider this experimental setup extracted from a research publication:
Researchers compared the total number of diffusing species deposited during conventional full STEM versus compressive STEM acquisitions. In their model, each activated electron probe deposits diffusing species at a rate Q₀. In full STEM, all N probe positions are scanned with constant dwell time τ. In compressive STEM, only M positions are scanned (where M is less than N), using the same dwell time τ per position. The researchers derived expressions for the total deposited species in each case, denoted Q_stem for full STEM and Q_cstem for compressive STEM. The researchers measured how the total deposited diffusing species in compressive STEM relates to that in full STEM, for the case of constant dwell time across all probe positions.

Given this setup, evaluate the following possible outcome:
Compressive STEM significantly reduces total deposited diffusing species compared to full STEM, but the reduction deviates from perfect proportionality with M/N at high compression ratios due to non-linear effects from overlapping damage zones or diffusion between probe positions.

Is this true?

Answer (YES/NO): NO